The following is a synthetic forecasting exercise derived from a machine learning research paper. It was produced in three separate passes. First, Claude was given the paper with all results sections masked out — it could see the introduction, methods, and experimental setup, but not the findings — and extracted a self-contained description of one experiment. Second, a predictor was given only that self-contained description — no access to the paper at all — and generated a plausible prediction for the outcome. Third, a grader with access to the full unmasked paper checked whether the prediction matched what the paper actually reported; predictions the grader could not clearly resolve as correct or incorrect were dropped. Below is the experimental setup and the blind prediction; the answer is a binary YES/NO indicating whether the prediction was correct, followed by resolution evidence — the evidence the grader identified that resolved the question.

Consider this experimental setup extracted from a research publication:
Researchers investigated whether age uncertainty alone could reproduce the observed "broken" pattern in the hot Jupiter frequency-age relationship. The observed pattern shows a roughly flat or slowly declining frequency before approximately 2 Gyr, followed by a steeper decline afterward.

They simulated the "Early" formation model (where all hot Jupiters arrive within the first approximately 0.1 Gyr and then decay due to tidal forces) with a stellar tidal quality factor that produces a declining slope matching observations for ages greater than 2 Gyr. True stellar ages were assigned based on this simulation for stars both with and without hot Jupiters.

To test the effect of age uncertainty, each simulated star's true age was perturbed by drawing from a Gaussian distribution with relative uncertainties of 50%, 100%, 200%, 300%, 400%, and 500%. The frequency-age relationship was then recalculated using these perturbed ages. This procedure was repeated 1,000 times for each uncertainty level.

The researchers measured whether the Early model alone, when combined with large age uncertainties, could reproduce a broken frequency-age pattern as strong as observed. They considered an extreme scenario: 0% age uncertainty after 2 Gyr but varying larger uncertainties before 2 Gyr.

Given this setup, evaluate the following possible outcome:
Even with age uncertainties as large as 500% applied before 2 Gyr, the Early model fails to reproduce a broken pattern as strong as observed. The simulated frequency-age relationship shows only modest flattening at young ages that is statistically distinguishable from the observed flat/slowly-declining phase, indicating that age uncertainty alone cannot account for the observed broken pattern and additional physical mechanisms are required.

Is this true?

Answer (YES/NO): YES